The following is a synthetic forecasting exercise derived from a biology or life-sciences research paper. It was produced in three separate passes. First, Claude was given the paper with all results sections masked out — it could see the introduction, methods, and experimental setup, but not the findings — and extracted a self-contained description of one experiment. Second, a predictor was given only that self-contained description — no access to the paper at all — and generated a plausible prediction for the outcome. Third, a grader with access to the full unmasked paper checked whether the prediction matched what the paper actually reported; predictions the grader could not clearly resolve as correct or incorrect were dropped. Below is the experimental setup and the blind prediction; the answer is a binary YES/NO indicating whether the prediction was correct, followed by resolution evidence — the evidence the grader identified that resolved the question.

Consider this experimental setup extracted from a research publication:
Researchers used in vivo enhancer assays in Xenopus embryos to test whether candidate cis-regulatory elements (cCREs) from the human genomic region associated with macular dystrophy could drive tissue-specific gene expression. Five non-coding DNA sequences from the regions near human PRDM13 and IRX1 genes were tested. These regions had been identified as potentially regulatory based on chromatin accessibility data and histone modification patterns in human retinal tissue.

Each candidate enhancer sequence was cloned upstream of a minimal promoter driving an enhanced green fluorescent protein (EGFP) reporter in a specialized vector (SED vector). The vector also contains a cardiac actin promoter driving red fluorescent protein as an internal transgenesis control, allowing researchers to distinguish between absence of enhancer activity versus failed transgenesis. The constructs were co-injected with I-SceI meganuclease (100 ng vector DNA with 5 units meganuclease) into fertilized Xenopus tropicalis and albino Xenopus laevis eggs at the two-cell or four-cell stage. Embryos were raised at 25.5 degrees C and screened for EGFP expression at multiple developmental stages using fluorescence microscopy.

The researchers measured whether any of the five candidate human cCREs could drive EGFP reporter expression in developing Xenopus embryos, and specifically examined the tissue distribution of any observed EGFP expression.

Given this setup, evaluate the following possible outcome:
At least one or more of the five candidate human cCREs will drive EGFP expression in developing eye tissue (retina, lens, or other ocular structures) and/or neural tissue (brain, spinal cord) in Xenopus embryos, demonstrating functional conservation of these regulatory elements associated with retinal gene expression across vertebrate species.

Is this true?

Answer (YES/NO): YES